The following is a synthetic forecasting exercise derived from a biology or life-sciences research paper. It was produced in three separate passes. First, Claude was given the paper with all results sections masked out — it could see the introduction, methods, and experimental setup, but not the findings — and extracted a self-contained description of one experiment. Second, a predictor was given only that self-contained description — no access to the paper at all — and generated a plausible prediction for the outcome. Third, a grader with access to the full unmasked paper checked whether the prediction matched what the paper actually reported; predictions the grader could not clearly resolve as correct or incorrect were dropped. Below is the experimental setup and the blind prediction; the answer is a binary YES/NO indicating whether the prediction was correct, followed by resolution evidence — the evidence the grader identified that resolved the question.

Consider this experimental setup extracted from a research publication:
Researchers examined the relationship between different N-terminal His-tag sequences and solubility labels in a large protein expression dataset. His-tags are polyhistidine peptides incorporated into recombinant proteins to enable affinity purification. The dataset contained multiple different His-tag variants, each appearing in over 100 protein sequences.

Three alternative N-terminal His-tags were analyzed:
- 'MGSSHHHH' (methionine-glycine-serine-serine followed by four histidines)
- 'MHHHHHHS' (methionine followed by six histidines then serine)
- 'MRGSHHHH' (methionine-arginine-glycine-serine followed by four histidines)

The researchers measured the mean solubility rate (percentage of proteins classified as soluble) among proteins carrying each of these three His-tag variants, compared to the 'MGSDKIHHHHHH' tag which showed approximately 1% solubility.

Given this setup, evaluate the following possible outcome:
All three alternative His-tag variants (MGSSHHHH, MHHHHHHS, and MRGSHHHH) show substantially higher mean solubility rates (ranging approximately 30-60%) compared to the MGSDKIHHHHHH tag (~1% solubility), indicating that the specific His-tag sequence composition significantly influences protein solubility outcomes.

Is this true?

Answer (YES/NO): NO